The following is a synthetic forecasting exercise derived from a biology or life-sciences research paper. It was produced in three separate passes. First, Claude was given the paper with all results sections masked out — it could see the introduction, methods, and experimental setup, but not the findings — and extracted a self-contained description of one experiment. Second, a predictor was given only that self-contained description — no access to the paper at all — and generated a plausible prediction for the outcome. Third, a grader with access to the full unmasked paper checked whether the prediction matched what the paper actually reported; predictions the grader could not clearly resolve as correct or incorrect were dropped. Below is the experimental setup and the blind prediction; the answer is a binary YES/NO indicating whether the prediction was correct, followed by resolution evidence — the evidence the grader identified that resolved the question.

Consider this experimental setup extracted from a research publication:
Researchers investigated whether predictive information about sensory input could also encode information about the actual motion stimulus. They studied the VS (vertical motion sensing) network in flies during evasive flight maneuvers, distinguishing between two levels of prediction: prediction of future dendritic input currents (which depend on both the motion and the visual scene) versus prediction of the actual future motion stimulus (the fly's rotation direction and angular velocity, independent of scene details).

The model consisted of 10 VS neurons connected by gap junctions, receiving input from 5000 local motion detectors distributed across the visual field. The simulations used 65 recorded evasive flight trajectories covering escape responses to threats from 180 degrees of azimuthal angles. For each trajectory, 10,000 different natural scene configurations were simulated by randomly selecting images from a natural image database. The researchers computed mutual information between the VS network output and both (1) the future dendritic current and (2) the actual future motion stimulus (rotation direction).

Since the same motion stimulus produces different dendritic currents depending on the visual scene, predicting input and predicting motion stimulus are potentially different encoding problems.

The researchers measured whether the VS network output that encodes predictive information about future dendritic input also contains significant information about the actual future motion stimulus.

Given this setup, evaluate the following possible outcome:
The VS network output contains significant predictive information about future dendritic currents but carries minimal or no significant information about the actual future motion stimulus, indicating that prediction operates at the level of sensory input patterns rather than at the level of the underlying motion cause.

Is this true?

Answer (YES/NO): NO